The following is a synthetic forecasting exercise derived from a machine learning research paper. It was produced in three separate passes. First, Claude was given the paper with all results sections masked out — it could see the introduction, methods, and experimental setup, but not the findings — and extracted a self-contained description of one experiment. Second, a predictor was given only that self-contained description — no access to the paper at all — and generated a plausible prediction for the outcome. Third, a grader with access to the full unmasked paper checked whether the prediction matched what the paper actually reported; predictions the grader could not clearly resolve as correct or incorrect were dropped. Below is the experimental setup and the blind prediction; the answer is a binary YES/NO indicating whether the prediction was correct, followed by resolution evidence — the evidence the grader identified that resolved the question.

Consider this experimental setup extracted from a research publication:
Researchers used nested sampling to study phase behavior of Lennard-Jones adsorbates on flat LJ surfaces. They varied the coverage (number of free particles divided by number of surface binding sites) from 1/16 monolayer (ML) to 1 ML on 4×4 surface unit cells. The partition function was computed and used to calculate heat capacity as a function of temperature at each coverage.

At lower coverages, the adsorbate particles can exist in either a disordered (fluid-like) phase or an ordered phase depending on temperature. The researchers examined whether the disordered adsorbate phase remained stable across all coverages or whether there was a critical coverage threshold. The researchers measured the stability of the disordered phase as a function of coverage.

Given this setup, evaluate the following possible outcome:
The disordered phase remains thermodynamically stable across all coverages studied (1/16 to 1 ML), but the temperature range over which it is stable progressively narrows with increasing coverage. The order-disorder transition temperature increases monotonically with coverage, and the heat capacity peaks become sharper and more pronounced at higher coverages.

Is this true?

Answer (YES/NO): NO